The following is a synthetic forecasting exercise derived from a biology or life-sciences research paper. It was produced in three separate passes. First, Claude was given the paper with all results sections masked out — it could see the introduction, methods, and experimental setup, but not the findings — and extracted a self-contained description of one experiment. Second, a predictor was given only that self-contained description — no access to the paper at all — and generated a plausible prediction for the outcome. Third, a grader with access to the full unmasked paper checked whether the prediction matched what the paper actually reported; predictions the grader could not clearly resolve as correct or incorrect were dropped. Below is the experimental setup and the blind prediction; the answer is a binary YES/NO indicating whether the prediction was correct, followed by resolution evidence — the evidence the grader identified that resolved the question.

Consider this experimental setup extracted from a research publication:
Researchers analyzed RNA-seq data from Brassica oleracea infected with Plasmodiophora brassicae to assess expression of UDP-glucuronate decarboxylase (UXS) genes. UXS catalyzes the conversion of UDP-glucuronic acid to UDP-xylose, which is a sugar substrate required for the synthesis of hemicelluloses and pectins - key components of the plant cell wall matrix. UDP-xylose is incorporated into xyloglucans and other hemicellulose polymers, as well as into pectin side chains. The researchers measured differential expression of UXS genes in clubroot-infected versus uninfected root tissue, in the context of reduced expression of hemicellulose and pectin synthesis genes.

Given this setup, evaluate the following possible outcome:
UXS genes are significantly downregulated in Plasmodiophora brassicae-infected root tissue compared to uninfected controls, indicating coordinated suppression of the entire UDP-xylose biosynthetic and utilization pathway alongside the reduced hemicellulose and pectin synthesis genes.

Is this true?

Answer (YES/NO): NO